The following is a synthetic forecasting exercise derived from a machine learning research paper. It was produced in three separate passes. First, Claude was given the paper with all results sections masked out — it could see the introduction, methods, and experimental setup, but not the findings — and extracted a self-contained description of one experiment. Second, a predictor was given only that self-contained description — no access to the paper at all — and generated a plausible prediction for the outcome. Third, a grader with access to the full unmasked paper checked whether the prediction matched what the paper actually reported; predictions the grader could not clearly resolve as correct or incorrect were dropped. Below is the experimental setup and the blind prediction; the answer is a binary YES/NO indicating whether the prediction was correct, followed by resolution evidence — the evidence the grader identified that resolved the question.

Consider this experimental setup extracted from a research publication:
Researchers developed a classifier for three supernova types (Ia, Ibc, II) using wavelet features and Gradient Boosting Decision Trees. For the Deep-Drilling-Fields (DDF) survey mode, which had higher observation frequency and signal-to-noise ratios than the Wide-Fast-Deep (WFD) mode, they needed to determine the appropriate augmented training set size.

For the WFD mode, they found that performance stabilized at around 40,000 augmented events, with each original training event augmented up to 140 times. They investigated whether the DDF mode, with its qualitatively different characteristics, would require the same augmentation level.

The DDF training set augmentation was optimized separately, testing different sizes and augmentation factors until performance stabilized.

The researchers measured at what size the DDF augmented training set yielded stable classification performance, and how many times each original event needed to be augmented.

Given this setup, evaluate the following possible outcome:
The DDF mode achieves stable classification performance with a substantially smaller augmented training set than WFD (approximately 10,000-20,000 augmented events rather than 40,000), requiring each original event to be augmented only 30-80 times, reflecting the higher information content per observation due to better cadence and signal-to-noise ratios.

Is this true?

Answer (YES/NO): NO